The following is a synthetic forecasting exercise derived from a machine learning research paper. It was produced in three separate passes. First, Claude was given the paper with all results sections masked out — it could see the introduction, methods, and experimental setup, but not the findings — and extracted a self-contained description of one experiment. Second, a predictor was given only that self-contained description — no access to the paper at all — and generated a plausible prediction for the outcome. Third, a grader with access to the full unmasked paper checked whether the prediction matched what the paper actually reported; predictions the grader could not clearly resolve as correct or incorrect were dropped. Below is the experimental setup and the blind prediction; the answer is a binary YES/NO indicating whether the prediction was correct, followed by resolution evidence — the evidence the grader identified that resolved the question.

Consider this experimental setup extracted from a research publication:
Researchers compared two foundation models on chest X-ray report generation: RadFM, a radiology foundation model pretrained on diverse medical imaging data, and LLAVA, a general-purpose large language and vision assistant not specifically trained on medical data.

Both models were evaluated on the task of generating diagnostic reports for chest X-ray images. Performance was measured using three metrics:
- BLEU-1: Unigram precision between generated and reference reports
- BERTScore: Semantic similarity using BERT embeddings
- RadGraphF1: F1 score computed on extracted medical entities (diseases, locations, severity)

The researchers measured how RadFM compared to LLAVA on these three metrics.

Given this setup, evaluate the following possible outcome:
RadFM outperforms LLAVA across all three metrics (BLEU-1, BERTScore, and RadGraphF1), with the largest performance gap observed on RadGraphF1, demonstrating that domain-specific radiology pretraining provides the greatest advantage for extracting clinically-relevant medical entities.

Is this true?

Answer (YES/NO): NO